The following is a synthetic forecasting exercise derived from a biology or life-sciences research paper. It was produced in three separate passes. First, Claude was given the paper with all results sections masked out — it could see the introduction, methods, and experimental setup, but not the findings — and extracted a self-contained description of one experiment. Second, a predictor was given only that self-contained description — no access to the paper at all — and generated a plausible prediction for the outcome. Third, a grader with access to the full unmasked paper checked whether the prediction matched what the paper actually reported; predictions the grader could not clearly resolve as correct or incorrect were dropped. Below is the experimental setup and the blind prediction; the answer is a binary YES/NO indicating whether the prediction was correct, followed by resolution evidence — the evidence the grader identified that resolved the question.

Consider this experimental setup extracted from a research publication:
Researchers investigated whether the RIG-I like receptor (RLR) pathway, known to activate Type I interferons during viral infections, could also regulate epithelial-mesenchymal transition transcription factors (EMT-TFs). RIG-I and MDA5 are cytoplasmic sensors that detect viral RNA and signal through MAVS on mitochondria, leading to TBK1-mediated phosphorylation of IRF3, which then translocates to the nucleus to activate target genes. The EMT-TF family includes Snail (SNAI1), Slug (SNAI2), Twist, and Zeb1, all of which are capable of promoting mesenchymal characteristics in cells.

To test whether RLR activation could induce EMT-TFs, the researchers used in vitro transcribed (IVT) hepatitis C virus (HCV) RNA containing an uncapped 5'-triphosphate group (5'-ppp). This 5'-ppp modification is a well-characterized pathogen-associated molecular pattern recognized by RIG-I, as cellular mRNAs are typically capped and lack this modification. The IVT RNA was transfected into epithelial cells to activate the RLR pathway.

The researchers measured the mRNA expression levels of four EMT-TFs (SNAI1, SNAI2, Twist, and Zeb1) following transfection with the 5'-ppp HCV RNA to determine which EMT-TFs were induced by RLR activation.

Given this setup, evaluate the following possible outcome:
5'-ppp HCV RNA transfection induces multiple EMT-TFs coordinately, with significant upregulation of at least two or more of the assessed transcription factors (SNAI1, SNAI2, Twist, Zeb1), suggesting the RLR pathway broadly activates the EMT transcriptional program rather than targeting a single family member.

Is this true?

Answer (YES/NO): YES